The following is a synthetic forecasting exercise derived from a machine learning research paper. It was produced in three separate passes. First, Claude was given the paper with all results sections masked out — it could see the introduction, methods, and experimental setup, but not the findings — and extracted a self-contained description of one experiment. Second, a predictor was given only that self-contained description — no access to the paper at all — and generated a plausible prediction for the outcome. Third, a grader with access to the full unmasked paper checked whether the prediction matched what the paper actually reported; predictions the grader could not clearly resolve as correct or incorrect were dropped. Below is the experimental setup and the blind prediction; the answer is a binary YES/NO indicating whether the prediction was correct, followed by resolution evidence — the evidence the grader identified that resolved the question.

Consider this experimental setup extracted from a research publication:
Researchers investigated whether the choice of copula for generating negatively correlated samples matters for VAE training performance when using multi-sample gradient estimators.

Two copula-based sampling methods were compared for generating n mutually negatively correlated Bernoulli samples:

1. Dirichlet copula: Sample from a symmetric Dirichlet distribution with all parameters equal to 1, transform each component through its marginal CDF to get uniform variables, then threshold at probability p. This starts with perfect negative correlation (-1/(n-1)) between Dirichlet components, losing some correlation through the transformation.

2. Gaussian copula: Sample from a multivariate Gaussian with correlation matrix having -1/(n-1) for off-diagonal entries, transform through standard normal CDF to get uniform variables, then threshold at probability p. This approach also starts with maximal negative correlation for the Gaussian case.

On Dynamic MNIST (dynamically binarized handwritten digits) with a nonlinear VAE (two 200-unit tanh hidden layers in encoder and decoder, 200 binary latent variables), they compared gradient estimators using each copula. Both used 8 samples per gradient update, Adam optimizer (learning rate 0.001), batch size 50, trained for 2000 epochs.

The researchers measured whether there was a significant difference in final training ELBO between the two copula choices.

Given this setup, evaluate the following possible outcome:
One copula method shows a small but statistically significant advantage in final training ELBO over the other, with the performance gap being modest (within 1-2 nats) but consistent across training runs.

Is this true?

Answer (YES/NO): NO